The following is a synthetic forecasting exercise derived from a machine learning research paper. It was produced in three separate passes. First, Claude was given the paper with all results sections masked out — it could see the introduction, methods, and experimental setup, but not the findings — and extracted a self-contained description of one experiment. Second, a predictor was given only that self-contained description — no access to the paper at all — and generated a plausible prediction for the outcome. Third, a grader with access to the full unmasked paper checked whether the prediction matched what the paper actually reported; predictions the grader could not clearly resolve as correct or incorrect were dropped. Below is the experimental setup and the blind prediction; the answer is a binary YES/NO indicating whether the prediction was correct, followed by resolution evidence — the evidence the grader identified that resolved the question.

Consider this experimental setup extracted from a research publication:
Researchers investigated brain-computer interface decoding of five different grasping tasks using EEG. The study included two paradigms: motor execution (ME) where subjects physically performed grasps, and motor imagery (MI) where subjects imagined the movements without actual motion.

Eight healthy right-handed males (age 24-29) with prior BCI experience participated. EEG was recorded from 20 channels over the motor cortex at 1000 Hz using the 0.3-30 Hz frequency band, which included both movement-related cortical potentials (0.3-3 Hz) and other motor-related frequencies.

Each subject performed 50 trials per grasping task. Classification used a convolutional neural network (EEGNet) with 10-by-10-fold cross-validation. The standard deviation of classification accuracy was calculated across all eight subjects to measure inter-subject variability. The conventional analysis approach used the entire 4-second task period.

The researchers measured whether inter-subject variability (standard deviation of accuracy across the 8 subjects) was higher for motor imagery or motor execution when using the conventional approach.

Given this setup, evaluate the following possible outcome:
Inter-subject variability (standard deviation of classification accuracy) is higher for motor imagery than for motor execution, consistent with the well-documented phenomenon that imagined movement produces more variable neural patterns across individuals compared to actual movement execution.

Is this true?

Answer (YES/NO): NO